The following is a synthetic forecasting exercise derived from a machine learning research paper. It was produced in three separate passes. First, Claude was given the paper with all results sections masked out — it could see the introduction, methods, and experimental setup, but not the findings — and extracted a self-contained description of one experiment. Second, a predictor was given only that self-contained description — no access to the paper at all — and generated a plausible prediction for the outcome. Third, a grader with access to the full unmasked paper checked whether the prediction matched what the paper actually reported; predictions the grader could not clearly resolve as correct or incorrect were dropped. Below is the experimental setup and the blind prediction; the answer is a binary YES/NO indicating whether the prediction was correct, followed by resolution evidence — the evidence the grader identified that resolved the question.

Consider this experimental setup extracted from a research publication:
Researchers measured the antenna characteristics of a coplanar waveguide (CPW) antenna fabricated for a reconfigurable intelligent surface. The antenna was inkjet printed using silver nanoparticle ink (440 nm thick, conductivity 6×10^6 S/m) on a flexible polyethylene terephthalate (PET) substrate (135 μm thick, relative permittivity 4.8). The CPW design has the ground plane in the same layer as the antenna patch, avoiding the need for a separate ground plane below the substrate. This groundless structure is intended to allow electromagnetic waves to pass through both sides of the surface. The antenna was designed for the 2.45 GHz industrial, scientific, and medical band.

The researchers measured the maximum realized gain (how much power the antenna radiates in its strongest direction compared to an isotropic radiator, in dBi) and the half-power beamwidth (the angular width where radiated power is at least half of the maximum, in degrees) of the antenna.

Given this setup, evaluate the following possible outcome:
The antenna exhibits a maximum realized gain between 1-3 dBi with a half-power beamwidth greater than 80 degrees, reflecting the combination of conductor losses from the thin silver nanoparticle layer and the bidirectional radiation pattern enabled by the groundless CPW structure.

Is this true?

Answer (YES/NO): YES